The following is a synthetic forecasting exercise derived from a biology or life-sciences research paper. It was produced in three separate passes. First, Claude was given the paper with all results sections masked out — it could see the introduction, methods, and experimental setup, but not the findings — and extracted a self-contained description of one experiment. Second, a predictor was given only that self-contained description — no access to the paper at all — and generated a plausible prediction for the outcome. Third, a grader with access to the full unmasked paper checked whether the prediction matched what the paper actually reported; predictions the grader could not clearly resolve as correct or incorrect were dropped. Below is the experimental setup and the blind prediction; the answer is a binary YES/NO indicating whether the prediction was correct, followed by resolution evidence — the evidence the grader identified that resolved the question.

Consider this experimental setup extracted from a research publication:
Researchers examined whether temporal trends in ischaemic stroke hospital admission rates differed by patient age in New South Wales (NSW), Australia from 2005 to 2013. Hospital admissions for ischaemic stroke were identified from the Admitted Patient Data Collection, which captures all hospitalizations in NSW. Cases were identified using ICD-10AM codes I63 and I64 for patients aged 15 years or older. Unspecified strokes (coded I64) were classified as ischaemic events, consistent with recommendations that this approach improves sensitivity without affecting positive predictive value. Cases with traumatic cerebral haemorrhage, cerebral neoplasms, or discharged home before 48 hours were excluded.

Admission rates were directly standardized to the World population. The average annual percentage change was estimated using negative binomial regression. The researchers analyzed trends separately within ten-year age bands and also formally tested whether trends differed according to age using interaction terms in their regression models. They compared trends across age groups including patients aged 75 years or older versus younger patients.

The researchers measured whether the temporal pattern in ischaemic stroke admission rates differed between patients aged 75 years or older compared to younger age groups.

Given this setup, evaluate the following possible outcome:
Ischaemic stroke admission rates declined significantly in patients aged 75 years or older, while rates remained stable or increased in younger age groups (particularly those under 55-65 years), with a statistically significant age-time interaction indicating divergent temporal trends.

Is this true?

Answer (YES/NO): NO